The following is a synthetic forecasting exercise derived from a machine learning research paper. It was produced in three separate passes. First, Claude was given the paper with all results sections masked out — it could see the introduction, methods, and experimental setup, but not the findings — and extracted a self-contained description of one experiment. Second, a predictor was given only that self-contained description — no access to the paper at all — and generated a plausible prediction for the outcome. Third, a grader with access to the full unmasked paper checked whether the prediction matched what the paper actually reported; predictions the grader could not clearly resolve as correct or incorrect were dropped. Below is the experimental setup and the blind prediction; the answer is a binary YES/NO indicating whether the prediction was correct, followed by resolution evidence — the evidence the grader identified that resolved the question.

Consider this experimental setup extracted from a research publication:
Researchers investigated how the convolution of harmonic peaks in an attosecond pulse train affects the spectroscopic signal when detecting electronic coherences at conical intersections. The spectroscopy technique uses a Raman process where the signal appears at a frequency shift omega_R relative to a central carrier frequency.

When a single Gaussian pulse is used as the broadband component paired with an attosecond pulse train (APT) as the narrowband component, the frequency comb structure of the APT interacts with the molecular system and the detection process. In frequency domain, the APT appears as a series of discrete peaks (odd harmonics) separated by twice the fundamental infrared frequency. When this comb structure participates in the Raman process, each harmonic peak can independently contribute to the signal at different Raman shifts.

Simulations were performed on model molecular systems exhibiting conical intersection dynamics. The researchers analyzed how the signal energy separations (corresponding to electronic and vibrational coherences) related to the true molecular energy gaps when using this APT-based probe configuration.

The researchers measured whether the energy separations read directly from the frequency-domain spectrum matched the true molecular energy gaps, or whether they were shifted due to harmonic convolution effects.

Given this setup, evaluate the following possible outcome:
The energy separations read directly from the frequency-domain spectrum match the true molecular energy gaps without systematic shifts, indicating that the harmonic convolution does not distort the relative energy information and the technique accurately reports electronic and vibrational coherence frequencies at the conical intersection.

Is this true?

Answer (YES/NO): NO